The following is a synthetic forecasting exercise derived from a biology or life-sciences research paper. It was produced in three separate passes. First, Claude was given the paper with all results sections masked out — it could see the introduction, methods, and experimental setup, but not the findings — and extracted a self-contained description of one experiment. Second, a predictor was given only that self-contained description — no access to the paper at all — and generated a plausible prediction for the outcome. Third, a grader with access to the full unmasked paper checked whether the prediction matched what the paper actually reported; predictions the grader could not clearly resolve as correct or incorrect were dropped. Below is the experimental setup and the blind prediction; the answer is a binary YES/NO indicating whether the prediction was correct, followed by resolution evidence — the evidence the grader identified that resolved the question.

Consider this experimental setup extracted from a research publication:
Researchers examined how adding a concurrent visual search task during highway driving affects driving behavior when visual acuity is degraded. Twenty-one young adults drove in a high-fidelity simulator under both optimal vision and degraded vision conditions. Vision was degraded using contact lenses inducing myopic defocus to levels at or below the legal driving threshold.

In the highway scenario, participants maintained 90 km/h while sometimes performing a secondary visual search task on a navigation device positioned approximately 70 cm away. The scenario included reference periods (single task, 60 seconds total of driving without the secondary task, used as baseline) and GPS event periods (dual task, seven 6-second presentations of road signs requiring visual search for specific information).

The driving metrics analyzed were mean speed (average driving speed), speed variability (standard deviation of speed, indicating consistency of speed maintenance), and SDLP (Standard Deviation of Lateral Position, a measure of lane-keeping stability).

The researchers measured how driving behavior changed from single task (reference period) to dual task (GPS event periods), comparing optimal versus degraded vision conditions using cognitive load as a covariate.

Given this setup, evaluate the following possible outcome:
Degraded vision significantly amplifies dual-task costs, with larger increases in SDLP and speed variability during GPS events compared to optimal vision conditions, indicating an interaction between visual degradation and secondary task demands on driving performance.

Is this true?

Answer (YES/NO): NO